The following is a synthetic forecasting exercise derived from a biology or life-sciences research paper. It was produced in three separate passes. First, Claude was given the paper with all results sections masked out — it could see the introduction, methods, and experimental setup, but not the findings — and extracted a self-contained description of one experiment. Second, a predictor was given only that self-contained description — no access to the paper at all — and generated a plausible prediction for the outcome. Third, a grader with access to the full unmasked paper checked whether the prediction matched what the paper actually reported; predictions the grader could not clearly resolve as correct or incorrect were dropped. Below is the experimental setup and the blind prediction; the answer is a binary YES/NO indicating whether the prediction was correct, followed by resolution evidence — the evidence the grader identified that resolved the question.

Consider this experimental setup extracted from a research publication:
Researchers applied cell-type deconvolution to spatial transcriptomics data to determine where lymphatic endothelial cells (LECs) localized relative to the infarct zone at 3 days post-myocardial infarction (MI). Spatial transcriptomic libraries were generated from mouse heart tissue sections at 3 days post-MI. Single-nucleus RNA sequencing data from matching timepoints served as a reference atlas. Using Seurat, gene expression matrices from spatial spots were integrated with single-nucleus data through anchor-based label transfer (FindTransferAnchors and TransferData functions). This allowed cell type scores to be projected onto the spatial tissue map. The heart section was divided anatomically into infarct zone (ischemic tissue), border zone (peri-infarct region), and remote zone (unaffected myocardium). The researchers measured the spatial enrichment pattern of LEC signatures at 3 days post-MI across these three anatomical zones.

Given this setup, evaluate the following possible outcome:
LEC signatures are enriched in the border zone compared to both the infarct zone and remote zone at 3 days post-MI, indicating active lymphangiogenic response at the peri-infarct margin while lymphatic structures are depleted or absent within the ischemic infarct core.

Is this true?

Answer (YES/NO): NO